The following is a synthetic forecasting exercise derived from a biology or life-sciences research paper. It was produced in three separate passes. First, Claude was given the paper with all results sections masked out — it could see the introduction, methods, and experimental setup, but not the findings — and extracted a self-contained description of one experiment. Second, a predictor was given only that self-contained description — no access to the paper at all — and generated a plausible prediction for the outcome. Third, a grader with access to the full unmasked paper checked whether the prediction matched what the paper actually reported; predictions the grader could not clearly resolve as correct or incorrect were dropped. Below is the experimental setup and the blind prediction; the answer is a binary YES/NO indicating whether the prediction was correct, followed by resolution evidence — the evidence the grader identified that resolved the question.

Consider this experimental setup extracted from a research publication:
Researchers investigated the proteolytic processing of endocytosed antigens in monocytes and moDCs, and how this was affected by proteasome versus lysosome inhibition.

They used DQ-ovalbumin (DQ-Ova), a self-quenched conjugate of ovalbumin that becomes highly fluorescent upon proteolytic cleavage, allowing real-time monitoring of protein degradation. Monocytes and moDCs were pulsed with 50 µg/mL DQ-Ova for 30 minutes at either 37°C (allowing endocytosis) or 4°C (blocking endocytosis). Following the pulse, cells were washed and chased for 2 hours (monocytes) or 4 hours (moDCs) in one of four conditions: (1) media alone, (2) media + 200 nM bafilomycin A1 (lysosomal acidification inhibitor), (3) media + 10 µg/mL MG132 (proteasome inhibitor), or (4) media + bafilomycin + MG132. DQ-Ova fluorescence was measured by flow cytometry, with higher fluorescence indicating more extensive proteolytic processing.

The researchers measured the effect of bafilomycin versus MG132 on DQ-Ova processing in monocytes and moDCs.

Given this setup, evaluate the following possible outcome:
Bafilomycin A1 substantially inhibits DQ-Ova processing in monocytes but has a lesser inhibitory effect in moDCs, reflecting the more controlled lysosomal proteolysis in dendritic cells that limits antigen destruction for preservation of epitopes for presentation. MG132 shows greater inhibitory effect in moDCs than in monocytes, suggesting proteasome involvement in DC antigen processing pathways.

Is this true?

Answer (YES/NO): NO